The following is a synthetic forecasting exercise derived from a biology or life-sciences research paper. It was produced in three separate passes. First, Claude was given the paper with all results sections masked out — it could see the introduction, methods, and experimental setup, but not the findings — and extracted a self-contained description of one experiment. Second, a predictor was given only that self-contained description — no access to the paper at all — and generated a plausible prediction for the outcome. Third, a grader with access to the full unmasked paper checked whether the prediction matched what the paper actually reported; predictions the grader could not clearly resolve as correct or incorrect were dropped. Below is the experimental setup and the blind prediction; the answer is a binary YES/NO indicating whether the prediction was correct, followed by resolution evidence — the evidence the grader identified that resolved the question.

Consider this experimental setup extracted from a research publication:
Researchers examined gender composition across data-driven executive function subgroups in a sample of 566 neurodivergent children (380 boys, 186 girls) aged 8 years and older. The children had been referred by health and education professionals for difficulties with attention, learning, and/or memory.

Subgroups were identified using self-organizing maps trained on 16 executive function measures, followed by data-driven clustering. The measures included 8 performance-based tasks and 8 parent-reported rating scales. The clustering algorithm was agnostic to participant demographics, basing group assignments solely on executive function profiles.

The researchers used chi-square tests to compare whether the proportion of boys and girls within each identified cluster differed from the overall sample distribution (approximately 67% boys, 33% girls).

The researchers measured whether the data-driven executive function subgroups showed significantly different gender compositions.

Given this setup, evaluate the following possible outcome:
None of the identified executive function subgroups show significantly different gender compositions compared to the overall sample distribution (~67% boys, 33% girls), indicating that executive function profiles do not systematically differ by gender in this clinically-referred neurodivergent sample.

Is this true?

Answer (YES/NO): NO